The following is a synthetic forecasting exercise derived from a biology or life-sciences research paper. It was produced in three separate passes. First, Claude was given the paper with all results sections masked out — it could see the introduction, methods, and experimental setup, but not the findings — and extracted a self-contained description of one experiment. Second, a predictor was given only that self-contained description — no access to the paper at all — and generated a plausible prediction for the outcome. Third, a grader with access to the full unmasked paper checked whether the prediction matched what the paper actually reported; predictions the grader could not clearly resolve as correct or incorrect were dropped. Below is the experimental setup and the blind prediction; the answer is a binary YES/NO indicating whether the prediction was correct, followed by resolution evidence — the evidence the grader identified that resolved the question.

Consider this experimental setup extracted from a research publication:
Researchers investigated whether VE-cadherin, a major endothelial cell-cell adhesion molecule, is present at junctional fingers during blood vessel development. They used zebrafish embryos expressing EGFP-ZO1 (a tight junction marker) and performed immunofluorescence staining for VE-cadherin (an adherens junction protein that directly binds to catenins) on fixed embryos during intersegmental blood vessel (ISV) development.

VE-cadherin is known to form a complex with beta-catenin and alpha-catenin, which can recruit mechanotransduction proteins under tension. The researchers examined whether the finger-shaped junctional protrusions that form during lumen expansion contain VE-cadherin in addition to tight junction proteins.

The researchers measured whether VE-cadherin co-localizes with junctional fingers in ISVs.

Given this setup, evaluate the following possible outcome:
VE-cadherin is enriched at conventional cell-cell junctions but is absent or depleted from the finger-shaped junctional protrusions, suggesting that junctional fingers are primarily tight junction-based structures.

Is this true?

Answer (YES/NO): NO